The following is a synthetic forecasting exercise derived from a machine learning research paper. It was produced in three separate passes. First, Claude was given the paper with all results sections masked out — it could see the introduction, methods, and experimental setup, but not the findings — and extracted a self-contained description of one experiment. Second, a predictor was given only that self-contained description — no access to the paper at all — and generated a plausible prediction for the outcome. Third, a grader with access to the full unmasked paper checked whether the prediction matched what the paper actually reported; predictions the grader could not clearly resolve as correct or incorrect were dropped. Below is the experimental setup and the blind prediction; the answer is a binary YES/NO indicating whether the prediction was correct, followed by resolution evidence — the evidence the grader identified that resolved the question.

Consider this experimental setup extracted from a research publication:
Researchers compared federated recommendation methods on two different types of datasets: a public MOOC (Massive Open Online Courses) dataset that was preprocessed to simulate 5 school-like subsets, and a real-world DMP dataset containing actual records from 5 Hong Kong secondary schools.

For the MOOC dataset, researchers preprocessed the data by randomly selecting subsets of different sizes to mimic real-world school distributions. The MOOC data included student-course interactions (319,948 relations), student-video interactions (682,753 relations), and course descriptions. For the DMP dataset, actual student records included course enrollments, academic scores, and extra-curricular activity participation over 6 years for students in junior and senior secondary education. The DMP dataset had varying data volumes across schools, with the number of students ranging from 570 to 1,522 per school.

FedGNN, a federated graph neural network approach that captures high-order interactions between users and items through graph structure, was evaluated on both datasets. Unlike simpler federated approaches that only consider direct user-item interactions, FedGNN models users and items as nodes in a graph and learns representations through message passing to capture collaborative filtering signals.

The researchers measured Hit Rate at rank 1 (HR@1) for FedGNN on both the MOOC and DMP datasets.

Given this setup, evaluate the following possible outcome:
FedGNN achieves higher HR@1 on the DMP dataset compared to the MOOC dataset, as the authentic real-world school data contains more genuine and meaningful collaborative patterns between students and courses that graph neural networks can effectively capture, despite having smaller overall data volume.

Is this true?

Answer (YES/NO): NO